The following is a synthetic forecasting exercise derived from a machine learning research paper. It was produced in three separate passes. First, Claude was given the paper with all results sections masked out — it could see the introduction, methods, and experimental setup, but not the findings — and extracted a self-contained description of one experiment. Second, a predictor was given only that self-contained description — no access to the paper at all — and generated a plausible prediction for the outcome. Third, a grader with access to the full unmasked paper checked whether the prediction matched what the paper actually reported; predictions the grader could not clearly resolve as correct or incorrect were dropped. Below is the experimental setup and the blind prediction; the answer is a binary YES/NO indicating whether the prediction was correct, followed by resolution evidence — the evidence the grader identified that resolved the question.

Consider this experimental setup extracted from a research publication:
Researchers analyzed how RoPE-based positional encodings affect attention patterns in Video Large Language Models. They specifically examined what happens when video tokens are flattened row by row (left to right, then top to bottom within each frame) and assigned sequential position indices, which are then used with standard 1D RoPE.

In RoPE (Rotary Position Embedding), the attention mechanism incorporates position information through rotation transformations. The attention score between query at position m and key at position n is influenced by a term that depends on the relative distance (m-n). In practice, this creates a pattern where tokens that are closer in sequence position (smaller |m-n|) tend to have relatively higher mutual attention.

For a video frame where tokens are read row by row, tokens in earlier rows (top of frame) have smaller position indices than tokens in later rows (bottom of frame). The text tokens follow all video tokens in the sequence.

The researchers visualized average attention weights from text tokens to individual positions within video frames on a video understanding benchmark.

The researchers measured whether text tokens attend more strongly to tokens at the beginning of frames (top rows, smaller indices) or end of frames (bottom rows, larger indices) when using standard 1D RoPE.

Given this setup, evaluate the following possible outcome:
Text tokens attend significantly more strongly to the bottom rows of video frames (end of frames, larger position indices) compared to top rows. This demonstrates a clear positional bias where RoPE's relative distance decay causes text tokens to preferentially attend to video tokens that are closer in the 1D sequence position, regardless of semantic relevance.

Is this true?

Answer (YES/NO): YES